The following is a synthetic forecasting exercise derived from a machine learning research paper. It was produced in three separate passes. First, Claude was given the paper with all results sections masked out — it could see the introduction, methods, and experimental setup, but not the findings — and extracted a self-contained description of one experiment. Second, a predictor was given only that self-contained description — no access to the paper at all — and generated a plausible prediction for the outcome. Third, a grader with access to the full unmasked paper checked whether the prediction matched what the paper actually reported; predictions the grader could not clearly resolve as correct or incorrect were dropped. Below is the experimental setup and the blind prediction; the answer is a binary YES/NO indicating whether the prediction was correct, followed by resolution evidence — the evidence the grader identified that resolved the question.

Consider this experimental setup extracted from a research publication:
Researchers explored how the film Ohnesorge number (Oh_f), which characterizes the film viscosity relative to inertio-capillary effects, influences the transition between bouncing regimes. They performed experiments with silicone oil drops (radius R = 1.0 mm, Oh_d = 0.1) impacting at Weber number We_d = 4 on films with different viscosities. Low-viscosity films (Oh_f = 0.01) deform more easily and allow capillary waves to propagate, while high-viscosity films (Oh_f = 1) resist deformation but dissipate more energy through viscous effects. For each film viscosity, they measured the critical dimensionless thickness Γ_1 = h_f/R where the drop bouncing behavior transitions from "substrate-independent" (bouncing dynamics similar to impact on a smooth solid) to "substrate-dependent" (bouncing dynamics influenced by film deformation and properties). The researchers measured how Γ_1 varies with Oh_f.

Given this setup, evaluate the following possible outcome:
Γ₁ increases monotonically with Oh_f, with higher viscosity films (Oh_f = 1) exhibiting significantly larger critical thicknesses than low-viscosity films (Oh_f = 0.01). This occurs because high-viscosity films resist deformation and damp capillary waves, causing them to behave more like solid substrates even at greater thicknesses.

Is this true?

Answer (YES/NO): NO